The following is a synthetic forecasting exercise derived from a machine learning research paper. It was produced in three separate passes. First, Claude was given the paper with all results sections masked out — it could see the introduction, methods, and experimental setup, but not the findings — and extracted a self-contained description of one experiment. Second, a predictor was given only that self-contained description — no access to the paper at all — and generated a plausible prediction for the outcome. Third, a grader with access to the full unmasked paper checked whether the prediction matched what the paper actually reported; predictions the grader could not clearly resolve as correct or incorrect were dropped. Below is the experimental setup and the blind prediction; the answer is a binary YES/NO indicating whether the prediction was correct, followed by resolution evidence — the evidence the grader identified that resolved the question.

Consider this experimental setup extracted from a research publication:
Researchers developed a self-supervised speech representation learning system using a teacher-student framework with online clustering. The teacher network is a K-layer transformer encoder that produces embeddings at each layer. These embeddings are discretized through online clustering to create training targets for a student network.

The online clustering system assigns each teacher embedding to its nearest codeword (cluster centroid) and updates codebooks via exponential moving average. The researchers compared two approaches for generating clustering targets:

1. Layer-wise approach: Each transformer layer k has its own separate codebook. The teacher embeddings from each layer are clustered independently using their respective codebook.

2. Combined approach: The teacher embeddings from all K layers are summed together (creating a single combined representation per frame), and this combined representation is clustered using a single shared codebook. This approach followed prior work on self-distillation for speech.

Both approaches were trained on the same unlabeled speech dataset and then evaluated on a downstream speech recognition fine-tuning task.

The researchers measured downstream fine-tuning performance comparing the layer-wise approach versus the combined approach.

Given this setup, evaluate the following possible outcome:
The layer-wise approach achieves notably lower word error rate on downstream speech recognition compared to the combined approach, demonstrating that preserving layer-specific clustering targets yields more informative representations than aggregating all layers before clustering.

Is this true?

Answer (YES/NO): YES